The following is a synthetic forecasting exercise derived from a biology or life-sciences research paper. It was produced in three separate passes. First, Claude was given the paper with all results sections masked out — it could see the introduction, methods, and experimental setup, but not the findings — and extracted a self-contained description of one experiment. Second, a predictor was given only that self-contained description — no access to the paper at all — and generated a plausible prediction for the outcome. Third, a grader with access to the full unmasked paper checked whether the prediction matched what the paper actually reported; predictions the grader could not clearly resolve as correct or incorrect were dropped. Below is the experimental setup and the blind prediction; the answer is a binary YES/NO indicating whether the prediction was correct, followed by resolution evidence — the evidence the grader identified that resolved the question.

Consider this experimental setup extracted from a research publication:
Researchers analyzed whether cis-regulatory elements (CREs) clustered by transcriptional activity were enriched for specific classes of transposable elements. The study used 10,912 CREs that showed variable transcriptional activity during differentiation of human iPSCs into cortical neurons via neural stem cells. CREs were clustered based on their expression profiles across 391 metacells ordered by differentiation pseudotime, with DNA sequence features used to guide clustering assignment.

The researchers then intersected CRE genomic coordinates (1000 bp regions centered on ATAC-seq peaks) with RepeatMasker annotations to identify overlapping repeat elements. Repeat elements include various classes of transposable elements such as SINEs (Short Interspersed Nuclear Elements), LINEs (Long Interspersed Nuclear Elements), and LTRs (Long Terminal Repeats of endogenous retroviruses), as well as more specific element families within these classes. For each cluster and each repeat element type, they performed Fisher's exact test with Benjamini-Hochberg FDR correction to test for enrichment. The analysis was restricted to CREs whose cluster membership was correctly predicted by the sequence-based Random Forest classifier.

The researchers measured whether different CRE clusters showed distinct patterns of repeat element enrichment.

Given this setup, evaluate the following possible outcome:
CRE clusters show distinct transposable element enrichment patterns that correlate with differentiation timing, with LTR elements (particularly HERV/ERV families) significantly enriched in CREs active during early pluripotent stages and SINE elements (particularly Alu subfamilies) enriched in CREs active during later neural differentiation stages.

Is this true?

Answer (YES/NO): NO